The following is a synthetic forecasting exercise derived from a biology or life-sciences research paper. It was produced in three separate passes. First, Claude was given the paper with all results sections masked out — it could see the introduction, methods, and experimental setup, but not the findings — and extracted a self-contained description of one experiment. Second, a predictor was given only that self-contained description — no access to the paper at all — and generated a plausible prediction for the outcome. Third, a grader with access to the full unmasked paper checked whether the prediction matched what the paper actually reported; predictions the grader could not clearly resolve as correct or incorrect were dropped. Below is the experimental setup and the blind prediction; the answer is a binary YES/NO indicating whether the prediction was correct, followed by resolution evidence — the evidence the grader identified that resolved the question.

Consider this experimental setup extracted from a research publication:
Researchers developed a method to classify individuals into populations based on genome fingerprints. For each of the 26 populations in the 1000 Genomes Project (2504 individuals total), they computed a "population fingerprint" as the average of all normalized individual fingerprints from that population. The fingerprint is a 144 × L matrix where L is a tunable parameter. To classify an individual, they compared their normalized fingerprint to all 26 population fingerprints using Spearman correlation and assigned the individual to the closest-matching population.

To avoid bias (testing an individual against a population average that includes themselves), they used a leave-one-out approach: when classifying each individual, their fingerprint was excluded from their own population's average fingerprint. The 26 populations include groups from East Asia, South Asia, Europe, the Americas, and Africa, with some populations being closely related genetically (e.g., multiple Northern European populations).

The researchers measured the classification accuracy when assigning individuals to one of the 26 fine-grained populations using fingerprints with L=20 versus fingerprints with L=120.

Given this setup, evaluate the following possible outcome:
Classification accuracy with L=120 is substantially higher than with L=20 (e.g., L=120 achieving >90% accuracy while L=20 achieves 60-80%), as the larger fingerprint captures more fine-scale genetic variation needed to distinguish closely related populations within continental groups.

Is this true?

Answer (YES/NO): NO